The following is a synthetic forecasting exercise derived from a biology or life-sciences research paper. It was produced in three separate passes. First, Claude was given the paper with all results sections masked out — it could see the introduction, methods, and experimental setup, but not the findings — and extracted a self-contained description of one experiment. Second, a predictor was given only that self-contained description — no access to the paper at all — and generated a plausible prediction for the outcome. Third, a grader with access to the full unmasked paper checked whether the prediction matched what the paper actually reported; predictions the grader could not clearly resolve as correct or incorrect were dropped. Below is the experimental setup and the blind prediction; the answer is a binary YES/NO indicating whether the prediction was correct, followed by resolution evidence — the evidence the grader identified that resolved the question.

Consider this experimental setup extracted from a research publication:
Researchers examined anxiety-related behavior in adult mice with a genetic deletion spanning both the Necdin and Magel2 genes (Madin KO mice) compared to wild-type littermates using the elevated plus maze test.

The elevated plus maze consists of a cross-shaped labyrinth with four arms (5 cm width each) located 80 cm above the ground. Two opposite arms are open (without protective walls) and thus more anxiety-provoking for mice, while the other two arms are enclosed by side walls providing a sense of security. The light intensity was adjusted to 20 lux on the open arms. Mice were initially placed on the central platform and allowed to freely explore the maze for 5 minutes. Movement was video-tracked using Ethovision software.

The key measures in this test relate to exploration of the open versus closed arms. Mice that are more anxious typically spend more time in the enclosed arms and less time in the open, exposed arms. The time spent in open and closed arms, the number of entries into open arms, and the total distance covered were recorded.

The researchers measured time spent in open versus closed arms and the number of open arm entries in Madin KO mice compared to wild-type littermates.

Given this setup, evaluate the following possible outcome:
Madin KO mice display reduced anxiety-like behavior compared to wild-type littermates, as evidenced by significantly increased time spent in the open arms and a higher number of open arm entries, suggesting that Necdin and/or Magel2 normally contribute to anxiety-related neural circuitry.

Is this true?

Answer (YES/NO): NO